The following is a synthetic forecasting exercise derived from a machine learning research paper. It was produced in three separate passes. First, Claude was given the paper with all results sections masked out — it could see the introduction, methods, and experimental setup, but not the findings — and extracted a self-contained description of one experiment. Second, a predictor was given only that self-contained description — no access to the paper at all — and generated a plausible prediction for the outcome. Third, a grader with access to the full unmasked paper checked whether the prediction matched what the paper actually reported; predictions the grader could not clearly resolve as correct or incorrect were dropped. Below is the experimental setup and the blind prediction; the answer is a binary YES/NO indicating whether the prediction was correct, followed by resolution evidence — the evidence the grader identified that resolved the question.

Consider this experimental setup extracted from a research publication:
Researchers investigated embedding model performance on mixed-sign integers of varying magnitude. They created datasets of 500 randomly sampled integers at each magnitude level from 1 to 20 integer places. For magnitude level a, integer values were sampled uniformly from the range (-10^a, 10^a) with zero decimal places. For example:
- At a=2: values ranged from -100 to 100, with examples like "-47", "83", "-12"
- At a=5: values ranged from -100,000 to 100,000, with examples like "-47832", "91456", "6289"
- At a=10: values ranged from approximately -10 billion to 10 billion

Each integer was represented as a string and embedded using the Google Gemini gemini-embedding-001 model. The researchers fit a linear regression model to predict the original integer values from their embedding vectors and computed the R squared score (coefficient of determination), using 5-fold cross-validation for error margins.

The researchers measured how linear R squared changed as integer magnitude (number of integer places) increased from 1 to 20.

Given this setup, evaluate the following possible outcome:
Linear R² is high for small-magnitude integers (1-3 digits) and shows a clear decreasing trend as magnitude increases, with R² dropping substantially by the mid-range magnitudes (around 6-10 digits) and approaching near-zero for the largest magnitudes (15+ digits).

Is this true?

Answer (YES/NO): NO